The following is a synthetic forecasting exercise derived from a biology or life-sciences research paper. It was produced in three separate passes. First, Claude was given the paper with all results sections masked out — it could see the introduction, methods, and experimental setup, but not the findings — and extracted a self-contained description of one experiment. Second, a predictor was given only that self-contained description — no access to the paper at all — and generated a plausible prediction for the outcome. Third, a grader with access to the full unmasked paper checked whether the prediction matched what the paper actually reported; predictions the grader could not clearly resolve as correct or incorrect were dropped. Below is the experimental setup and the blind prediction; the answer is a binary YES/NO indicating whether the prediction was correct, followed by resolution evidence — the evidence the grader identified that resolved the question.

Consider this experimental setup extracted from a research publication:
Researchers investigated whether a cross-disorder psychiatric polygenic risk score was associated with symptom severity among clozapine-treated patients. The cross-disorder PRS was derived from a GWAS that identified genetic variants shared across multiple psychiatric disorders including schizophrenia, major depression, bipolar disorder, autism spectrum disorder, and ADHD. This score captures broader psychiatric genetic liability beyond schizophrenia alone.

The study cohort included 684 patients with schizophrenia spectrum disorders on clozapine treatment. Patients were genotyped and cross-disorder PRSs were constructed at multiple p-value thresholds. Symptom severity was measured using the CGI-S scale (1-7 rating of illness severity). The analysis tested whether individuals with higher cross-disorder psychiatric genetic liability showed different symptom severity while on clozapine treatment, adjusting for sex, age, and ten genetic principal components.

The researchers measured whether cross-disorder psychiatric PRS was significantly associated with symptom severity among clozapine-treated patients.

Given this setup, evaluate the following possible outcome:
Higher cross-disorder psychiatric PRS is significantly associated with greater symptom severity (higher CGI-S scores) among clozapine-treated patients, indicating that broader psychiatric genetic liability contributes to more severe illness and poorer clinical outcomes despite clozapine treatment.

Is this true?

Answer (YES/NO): NO